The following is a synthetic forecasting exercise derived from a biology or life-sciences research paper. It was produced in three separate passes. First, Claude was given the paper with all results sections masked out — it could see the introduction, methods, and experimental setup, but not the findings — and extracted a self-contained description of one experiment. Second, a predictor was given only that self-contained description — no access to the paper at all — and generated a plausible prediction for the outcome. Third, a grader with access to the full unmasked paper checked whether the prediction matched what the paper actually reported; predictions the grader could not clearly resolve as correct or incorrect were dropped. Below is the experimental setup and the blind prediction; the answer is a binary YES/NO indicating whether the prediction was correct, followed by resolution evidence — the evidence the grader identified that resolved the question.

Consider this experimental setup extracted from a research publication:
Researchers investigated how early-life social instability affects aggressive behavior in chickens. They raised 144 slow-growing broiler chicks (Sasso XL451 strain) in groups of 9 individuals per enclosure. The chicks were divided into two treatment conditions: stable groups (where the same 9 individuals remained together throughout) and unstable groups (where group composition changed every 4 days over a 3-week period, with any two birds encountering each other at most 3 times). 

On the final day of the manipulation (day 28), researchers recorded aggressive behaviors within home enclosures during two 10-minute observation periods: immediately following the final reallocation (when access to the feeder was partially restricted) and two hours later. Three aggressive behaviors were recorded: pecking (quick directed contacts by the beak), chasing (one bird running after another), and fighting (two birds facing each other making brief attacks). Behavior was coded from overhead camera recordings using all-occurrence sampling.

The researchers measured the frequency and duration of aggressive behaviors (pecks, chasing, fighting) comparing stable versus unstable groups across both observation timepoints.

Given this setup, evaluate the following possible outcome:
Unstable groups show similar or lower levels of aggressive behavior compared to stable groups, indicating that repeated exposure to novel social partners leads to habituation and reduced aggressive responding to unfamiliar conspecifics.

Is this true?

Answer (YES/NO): NO